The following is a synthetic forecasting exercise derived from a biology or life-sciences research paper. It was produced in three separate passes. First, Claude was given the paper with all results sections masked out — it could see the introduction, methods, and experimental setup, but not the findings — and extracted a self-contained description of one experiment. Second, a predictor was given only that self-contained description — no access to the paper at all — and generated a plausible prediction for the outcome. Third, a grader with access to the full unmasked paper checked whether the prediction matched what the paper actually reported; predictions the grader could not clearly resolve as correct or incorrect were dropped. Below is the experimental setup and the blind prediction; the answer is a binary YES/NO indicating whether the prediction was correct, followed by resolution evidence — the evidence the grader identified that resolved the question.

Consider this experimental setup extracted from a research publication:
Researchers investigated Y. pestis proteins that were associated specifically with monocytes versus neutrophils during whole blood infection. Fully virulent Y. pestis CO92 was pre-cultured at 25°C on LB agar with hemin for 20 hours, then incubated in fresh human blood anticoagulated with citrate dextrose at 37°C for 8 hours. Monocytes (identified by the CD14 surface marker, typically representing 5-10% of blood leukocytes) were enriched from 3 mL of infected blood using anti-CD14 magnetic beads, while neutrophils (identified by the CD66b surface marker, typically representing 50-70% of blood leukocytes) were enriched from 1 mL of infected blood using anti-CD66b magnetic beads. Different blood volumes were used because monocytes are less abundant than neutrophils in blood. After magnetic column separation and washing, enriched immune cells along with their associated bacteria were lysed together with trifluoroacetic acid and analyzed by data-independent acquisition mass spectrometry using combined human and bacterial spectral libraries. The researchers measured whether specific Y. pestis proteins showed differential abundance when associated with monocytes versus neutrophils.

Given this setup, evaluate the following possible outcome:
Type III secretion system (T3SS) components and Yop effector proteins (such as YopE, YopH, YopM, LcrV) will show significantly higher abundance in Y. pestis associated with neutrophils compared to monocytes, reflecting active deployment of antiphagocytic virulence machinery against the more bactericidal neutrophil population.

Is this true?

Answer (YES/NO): NO